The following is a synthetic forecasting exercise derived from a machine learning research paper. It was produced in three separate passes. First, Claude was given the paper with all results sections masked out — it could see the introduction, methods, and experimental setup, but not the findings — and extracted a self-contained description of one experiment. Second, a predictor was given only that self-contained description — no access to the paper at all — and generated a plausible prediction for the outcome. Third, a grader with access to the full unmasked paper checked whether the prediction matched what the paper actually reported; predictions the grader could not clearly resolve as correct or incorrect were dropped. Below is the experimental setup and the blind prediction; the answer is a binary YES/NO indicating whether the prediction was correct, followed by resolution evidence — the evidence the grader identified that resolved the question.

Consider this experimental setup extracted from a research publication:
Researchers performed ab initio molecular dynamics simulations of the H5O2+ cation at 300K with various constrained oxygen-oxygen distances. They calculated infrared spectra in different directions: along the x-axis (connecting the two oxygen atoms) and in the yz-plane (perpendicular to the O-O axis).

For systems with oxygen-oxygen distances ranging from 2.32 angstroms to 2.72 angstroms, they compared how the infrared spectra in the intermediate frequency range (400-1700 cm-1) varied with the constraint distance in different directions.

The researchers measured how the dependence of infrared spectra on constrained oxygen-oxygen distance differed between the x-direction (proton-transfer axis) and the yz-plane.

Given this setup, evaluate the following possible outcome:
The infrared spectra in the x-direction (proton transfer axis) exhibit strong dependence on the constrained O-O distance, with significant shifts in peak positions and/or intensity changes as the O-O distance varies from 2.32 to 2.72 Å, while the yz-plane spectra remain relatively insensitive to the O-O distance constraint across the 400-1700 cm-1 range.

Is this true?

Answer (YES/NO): YES